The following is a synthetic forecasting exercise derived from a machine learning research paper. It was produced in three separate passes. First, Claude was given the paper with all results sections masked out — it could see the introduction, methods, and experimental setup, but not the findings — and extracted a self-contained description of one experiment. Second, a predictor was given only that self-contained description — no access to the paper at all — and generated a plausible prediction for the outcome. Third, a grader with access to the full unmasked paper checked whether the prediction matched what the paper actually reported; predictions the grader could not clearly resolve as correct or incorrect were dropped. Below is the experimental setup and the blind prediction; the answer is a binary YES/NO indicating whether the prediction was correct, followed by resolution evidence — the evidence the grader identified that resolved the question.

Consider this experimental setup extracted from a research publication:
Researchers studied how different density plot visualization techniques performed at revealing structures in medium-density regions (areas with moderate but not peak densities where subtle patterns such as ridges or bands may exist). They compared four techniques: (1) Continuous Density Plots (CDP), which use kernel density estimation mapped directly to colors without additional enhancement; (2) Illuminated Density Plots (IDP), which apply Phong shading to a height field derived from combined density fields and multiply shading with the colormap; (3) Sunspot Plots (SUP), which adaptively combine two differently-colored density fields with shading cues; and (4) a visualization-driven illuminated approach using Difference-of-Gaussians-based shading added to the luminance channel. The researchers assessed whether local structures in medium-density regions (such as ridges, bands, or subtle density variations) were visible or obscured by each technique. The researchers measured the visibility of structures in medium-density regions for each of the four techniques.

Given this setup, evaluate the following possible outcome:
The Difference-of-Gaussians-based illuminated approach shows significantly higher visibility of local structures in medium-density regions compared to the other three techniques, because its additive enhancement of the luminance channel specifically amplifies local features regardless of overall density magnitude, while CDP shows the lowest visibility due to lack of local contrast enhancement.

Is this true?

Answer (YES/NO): NO